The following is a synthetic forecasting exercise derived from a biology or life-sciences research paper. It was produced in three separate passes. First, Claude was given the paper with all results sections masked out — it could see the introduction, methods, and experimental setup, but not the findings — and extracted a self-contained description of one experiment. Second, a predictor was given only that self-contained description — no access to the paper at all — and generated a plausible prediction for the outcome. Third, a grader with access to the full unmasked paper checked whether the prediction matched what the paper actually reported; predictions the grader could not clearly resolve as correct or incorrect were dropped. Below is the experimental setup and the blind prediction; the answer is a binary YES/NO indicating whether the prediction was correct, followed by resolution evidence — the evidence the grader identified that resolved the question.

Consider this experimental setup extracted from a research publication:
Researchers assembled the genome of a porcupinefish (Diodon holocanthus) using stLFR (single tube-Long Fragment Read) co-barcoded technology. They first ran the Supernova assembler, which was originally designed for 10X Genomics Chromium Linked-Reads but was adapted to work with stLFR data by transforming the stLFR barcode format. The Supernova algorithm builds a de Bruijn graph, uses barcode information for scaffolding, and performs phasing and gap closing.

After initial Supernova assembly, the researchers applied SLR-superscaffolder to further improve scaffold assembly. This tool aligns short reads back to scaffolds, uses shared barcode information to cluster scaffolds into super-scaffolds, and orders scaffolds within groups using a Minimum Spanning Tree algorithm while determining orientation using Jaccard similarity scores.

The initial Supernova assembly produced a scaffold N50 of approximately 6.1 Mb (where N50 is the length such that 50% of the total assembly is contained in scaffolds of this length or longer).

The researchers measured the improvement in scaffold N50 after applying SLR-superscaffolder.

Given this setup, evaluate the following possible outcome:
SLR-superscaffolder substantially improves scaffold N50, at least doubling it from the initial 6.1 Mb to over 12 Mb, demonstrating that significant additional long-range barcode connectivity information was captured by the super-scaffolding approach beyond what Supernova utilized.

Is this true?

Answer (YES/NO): NO